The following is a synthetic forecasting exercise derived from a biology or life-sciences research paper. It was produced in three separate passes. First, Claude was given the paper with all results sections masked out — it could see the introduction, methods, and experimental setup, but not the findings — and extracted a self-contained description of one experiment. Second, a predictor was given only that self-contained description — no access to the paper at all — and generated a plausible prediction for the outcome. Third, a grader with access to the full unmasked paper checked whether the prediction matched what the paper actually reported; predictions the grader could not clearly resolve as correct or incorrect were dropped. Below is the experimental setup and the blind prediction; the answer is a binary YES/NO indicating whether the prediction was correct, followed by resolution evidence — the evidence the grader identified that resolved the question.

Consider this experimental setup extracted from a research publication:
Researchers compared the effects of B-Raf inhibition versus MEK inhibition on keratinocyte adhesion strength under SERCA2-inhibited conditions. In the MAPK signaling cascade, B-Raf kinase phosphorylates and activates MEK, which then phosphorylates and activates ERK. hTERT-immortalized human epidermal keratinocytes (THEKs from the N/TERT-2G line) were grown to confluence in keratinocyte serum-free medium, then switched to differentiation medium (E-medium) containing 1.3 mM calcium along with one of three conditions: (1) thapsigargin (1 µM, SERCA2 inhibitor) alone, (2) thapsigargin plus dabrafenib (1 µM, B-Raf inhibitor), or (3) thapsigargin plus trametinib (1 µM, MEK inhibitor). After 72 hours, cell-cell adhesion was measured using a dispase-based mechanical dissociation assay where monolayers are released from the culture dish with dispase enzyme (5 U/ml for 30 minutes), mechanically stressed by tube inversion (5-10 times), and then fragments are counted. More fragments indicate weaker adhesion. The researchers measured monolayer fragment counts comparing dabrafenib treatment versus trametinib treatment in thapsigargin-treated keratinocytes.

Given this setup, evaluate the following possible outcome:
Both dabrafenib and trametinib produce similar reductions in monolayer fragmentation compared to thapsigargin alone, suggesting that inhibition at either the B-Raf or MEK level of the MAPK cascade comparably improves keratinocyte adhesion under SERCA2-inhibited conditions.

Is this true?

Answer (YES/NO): NO